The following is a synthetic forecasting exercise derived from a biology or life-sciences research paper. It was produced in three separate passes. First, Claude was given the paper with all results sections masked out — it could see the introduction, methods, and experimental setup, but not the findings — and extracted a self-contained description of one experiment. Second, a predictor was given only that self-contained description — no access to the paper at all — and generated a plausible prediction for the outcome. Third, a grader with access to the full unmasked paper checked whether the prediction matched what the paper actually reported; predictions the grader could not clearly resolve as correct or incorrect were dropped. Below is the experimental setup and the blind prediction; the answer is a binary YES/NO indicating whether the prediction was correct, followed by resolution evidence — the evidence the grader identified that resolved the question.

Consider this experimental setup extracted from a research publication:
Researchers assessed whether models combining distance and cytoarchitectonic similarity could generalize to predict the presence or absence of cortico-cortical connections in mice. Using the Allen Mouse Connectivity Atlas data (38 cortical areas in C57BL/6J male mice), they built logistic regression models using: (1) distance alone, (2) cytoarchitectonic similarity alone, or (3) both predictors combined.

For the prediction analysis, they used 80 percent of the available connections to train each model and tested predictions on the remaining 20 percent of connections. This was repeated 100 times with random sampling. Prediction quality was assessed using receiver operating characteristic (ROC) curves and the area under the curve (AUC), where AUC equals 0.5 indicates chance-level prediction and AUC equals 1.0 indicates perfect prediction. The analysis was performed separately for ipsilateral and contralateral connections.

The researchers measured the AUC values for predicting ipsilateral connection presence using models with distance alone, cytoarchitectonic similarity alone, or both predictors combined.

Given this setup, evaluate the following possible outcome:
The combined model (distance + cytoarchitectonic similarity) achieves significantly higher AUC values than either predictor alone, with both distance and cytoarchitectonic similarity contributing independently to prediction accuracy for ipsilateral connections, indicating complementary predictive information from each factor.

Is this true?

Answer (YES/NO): YES